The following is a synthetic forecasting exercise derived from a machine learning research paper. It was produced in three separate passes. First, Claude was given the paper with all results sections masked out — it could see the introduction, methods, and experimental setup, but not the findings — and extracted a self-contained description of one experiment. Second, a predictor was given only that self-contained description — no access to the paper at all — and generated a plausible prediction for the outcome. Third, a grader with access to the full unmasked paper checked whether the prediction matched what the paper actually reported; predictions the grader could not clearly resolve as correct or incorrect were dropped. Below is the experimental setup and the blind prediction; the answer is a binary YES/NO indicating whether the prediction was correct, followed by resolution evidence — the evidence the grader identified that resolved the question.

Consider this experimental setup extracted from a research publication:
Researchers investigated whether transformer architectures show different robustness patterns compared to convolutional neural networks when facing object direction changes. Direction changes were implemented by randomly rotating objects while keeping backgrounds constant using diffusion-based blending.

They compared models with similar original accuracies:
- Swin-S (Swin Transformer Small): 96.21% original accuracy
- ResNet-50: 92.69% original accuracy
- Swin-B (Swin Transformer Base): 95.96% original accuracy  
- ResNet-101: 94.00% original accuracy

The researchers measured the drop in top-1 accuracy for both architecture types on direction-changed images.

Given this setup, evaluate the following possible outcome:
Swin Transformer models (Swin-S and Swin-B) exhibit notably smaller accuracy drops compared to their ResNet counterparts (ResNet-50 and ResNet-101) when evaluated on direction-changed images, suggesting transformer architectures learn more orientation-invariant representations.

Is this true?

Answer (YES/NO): YES